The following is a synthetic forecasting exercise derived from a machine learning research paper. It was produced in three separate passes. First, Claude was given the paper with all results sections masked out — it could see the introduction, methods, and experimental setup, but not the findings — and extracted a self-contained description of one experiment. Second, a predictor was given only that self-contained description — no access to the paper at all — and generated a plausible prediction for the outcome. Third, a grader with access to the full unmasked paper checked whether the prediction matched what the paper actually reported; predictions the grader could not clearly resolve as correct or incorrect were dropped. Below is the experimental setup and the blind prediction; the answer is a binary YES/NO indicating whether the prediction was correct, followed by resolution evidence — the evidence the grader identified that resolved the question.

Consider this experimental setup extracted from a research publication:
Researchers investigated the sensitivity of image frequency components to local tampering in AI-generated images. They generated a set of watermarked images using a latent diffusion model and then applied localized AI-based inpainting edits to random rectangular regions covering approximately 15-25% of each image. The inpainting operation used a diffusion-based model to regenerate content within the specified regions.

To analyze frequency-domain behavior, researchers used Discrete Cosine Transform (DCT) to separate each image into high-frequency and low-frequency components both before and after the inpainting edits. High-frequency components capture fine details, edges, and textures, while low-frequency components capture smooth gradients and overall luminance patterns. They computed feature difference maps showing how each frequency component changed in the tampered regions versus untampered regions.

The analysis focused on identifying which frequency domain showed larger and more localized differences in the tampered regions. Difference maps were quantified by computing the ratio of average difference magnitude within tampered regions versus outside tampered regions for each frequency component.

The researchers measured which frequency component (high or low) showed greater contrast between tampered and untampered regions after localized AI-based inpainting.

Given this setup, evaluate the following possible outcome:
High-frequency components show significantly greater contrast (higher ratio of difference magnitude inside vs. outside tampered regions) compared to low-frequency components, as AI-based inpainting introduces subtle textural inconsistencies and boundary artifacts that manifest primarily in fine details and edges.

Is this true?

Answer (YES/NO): YES